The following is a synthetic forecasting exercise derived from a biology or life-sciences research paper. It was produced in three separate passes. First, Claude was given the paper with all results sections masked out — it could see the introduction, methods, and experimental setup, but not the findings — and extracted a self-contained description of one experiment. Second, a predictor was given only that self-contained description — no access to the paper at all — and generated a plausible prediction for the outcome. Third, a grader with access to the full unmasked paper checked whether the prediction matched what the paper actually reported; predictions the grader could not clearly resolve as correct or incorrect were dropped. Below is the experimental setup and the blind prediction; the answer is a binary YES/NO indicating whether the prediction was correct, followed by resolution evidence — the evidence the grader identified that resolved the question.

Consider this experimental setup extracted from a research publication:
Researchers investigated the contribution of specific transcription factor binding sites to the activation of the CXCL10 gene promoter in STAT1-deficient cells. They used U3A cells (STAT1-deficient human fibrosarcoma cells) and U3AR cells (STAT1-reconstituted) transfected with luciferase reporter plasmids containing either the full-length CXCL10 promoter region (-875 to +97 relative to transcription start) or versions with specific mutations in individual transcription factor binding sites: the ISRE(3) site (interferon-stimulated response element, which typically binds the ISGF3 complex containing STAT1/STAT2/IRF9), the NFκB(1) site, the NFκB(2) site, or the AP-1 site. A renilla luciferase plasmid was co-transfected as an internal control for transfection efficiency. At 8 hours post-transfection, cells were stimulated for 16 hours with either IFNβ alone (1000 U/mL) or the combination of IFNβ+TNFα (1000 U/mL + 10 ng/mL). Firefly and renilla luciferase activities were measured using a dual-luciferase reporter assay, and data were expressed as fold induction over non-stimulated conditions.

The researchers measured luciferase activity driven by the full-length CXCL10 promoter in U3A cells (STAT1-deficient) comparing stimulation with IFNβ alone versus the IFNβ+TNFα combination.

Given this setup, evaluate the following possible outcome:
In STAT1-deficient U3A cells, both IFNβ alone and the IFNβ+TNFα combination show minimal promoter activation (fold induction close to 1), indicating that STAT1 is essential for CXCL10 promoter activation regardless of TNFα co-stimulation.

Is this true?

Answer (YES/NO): NO